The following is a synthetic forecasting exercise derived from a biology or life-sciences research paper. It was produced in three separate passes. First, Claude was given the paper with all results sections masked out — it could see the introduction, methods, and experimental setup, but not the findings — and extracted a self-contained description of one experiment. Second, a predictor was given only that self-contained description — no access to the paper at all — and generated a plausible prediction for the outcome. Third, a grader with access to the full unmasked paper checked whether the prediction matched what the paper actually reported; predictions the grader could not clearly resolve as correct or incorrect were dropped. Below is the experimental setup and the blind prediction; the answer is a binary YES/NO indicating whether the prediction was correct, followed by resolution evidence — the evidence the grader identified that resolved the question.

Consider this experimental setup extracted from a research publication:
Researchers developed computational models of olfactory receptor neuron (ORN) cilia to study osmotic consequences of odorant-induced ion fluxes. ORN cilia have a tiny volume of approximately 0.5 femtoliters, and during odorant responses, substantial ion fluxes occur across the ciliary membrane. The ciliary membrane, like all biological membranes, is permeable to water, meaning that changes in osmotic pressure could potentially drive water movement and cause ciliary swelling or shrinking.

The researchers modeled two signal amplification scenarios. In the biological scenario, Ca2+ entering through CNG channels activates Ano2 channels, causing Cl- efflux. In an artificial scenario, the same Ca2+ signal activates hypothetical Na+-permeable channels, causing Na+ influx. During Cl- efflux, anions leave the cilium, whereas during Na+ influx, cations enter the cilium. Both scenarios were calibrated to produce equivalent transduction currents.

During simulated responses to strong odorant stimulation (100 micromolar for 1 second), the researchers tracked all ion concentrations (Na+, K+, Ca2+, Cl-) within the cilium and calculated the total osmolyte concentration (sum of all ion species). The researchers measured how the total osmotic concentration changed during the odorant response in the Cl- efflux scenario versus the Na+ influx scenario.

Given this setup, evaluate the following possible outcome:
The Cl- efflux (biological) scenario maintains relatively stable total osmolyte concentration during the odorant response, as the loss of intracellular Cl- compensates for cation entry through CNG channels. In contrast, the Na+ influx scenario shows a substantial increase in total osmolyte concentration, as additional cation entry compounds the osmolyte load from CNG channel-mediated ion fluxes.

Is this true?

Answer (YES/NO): NO